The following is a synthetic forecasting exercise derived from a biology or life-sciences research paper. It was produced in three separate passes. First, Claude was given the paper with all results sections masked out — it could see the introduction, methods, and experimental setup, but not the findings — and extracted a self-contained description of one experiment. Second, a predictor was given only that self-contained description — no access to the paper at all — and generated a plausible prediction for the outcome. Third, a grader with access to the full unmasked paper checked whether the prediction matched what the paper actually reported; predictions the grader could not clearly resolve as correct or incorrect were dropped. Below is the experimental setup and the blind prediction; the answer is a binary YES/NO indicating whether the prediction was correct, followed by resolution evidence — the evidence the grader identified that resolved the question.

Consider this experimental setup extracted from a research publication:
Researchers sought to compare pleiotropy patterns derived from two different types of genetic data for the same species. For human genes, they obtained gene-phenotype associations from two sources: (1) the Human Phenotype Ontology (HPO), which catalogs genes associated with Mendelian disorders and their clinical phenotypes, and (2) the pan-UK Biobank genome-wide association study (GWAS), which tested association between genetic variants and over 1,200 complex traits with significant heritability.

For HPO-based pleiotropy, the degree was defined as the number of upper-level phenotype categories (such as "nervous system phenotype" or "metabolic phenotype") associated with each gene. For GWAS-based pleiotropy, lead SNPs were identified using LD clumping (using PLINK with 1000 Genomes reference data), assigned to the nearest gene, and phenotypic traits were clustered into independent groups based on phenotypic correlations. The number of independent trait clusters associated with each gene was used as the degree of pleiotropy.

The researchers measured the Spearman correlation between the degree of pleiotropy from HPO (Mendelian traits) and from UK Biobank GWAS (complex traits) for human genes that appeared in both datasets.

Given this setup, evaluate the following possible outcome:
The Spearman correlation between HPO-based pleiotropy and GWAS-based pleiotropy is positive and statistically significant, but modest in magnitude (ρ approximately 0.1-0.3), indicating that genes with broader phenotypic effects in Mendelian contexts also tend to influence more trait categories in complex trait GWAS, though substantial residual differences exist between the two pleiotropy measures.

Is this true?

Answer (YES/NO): NO